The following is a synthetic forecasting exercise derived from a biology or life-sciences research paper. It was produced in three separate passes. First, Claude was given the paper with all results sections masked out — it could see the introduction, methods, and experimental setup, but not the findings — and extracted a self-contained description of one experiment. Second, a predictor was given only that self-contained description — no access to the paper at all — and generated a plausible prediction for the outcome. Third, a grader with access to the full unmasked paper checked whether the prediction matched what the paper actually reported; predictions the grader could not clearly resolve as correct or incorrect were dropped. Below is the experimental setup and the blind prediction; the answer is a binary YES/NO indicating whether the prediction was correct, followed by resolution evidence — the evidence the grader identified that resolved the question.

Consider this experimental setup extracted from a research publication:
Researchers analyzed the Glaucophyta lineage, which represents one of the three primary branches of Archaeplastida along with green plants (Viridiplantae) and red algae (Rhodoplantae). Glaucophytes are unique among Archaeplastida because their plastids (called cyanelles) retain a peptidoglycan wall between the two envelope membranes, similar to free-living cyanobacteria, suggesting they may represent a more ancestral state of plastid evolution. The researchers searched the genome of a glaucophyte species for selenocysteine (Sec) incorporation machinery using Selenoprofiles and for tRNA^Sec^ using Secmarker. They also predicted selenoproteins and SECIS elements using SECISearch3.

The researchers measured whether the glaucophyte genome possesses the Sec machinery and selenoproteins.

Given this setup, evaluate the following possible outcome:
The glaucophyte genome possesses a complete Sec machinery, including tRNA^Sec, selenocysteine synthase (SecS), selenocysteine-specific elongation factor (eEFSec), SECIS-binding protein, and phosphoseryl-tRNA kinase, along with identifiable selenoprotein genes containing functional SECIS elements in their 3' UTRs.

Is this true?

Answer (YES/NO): NO